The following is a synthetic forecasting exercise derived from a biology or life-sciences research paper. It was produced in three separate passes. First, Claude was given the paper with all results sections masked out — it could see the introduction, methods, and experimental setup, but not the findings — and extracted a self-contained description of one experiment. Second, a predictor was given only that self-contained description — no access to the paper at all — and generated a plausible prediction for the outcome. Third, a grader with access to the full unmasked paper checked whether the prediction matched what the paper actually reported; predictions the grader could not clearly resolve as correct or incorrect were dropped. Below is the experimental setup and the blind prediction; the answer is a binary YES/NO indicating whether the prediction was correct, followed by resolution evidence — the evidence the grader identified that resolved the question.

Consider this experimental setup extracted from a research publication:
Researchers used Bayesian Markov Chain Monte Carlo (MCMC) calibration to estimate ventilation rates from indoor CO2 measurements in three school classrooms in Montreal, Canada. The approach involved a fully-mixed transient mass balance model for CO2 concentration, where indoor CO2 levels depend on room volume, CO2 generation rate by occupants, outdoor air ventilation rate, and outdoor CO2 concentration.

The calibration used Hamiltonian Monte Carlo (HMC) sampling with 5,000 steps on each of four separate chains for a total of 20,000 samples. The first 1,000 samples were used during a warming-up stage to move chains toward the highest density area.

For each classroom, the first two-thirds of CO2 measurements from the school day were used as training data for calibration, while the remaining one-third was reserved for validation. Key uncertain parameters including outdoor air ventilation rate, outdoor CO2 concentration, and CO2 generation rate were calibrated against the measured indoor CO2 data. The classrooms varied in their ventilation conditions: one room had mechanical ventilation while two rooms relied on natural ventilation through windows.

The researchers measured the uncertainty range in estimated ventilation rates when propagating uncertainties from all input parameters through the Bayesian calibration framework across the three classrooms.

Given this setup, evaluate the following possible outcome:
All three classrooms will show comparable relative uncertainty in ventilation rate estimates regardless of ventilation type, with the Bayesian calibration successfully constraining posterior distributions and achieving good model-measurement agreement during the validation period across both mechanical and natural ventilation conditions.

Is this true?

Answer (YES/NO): NO